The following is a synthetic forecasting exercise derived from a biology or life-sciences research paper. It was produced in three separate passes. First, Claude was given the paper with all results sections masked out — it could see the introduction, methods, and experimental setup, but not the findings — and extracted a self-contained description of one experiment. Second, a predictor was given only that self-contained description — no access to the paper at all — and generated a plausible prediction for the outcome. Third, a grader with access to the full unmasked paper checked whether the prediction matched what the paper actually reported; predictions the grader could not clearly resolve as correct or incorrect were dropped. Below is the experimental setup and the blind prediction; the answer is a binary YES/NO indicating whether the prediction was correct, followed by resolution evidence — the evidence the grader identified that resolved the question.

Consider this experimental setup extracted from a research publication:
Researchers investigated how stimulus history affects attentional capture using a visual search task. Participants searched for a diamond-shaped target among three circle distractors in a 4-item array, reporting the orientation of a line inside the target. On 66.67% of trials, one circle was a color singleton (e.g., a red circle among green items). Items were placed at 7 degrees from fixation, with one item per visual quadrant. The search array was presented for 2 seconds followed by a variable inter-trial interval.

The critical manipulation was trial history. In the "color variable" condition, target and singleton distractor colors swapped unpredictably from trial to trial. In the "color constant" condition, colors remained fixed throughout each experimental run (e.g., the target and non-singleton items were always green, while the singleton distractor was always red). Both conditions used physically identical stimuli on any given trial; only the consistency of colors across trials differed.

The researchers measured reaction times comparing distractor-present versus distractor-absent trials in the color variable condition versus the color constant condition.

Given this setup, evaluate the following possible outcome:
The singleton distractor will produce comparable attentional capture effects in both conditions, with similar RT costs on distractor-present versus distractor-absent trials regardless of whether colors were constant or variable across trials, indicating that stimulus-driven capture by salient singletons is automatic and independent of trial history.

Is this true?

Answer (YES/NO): NO